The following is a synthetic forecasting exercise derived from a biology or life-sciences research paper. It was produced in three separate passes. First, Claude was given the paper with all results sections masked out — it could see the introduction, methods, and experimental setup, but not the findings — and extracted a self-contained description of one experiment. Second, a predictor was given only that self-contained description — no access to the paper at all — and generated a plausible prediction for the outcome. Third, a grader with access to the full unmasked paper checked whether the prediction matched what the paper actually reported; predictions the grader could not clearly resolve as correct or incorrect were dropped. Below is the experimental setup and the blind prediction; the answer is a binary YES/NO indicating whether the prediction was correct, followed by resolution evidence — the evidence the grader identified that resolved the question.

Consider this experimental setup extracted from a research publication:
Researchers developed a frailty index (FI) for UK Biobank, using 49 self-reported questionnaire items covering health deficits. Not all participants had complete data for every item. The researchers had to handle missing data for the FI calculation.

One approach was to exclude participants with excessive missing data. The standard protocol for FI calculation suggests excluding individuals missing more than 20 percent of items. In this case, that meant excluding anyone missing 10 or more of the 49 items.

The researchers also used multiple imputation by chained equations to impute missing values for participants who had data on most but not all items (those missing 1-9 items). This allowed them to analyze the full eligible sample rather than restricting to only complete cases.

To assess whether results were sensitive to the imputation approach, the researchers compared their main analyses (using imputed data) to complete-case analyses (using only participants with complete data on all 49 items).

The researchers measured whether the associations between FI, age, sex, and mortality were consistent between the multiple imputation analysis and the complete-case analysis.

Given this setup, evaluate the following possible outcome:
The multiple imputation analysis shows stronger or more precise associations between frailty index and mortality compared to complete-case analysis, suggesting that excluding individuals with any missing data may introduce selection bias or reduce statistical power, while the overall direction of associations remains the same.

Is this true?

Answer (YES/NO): NO